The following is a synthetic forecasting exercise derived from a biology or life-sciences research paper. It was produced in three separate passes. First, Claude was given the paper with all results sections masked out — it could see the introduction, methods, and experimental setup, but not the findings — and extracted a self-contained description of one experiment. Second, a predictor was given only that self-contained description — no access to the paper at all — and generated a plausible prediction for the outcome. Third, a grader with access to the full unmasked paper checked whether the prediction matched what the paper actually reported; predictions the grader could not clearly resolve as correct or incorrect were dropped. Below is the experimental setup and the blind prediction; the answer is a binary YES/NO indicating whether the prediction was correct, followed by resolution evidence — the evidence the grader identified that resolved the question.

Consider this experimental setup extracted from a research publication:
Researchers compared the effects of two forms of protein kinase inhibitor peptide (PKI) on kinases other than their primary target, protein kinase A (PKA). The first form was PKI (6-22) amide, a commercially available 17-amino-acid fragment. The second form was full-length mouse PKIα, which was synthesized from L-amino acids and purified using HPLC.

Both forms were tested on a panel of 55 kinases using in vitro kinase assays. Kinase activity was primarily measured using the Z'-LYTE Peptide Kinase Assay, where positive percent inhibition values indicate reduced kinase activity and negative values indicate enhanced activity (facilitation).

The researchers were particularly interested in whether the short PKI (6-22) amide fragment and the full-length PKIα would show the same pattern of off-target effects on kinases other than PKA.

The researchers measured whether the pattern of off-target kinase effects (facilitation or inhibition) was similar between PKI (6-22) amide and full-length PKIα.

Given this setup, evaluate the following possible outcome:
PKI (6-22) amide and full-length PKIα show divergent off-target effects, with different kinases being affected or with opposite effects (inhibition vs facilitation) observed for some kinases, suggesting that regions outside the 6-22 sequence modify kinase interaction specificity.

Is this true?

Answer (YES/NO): YES